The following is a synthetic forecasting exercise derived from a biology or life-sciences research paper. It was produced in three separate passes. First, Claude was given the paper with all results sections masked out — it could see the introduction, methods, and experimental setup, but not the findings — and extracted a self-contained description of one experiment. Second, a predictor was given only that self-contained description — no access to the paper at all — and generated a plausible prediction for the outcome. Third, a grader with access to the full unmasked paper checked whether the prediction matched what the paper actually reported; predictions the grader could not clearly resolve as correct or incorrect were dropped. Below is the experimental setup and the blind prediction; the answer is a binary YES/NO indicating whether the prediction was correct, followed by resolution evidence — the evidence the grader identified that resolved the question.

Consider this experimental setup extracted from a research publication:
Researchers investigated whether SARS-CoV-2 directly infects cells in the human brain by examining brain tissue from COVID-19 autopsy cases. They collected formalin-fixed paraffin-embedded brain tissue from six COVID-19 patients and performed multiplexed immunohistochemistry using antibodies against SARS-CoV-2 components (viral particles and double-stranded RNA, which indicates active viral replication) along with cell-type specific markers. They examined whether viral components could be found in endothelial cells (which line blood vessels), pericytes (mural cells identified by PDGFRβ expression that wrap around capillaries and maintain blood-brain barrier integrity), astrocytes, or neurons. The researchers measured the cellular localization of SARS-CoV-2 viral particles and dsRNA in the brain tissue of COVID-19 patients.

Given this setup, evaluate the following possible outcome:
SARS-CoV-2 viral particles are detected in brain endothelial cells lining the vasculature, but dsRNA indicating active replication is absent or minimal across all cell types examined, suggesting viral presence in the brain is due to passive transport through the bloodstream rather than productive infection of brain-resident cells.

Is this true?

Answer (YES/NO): NO